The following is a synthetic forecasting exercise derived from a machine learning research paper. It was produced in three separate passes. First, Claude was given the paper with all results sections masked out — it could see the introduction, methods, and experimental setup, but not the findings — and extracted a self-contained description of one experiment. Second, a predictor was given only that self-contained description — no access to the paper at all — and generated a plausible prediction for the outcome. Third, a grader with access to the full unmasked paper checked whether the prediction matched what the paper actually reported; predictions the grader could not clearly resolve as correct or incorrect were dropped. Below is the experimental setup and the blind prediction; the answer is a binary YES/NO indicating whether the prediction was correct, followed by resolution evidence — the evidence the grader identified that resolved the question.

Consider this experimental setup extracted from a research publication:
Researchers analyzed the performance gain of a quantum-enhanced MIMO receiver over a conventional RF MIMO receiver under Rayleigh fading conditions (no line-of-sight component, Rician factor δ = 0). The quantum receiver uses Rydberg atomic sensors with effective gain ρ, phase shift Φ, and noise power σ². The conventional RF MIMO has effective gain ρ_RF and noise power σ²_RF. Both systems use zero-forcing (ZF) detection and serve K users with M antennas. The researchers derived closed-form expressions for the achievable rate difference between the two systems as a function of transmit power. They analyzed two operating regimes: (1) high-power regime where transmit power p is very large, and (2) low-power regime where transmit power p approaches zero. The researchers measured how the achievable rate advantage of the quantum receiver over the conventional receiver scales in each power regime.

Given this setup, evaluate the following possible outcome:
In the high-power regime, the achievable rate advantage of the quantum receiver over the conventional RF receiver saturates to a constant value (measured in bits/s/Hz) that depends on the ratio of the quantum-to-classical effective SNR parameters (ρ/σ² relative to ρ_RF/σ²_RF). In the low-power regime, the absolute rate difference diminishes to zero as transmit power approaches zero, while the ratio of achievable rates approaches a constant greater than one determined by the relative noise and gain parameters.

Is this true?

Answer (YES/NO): YES